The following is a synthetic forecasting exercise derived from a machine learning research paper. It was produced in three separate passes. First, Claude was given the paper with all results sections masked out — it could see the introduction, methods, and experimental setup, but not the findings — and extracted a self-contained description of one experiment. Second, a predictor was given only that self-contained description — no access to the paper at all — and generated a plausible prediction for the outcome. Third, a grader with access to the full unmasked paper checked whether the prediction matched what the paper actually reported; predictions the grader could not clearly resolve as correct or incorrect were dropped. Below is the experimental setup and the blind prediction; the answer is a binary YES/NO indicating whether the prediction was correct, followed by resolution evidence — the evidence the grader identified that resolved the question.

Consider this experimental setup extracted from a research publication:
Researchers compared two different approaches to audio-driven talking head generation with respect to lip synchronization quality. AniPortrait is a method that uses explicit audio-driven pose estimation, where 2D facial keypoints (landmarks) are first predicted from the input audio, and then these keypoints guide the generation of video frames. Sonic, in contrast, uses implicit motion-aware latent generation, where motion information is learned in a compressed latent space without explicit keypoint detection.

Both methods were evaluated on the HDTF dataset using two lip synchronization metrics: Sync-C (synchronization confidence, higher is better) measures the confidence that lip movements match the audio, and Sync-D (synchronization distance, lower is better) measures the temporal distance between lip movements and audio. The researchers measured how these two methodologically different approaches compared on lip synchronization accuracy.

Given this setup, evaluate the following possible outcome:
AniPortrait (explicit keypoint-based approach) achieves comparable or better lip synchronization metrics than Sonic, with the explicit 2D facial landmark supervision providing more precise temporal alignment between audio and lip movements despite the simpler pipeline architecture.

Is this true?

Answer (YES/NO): NO